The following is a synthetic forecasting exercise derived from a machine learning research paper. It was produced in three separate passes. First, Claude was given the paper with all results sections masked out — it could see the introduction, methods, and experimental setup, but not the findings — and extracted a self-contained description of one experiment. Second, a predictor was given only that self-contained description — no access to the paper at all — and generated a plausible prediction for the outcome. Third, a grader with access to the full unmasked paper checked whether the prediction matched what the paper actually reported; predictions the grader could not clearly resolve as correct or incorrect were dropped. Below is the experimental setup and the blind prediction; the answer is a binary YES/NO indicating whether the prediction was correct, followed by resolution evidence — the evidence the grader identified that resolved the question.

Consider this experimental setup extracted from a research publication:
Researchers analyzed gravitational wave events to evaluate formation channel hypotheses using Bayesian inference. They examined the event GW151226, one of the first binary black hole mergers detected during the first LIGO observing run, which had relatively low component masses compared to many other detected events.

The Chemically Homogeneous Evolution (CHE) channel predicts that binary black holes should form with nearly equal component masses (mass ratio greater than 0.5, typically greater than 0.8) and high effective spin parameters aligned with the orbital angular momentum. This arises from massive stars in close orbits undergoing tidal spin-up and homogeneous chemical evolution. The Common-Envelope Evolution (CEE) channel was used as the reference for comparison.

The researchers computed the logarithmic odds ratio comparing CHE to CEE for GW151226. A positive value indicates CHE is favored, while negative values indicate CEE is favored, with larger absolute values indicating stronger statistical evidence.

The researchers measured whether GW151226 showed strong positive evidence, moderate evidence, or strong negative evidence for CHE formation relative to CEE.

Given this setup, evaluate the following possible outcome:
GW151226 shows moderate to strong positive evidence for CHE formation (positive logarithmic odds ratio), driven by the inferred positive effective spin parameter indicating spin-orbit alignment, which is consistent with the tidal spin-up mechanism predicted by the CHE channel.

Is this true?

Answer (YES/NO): NO